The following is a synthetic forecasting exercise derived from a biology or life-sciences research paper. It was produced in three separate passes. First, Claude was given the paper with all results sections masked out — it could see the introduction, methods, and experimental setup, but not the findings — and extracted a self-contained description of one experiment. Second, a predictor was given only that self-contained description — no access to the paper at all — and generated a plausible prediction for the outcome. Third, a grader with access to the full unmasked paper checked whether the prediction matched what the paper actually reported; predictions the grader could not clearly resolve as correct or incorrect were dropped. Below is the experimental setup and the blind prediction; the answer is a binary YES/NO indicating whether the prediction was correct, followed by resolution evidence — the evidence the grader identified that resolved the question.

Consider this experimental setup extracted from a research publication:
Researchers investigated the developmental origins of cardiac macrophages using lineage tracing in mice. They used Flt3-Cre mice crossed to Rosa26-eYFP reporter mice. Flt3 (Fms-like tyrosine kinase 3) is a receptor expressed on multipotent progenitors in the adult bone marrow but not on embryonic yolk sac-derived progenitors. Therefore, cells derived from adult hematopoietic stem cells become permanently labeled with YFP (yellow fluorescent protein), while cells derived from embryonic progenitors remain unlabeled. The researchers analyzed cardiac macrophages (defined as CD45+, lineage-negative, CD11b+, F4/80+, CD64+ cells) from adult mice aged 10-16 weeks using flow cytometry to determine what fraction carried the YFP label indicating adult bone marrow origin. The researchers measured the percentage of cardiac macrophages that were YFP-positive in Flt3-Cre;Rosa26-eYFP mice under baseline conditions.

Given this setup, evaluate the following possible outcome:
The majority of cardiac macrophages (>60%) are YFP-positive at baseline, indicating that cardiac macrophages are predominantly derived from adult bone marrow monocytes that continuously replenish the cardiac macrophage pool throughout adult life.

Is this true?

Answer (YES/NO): NO